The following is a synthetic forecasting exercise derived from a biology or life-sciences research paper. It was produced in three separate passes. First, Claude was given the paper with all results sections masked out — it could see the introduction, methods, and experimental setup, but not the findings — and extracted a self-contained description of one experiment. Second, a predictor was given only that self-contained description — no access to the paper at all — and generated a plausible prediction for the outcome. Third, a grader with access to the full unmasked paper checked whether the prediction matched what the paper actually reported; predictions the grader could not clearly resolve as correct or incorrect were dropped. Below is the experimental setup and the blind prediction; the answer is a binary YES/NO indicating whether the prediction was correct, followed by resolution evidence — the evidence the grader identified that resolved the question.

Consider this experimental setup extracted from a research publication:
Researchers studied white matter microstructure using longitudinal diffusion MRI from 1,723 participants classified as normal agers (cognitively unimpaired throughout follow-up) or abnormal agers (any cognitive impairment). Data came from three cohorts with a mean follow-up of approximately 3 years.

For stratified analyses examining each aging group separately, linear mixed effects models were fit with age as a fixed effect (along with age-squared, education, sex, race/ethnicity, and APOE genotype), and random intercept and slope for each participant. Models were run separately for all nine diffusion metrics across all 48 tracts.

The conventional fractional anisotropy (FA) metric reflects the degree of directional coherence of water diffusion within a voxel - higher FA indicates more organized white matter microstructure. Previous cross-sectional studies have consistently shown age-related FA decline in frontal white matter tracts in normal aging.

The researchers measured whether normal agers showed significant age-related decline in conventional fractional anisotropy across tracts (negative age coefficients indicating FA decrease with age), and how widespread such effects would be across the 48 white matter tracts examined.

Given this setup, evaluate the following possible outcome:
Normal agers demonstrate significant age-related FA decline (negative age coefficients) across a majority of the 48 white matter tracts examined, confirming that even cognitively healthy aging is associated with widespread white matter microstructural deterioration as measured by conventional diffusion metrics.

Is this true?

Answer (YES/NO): YES